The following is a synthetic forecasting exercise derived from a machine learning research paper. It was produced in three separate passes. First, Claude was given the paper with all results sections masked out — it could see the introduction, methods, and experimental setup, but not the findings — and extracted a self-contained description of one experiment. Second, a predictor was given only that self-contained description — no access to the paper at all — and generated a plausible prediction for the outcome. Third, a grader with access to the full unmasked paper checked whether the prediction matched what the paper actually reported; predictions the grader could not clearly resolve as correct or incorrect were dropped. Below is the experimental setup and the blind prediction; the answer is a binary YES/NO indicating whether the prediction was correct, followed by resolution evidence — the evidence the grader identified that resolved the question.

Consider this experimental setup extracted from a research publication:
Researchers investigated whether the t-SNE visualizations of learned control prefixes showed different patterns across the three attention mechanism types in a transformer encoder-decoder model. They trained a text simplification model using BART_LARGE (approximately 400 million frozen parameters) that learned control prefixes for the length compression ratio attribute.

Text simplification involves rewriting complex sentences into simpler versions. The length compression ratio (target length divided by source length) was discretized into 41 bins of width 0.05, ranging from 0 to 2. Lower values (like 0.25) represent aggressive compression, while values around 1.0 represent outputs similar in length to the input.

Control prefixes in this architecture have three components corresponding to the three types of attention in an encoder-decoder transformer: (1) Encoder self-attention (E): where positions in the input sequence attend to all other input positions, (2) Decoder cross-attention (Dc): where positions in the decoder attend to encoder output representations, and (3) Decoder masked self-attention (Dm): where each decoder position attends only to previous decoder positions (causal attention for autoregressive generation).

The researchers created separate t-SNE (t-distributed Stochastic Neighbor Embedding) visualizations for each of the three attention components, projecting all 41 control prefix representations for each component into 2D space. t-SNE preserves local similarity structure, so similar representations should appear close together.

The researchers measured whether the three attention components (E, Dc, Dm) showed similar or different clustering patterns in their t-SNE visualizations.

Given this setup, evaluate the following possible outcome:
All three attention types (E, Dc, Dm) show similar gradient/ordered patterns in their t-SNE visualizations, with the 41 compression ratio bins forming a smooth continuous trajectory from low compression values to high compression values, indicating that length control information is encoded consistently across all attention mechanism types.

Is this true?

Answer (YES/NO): NO